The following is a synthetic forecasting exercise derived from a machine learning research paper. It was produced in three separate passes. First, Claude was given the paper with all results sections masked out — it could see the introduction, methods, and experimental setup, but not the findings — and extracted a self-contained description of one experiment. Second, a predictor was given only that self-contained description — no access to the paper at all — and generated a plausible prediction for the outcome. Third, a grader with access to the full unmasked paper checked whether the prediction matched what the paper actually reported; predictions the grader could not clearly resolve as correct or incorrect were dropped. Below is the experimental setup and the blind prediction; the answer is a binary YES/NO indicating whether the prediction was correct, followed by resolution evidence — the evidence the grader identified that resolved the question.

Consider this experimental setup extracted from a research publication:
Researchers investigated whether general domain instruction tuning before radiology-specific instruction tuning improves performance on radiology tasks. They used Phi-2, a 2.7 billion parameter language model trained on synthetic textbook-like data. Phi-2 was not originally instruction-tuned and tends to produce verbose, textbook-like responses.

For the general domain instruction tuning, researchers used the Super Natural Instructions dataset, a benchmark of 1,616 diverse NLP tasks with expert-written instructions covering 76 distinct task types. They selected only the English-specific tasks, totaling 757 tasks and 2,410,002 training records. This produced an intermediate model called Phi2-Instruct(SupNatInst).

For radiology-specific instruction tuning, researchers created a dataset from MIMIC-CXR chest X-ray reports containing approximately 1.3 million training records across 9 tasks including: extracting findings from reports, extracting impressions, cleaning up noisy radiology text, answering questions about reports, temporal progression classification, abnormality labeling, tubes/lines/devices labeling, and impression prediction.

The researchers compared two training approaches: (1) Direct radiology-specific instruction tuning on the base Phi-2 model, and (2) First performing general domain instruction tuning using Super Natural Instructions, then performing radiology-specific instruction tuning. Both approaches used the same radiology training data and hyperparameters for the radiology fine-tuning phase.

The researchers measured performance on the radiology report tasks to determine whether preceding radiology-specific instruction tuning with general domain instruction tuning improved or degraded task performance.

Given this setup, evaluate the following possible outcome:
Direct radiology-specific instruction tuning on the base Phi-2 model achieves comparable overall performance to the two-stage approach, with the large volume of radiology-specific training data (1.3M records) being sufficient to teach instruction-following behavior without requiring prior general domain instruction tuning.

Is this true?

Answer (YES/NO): NO